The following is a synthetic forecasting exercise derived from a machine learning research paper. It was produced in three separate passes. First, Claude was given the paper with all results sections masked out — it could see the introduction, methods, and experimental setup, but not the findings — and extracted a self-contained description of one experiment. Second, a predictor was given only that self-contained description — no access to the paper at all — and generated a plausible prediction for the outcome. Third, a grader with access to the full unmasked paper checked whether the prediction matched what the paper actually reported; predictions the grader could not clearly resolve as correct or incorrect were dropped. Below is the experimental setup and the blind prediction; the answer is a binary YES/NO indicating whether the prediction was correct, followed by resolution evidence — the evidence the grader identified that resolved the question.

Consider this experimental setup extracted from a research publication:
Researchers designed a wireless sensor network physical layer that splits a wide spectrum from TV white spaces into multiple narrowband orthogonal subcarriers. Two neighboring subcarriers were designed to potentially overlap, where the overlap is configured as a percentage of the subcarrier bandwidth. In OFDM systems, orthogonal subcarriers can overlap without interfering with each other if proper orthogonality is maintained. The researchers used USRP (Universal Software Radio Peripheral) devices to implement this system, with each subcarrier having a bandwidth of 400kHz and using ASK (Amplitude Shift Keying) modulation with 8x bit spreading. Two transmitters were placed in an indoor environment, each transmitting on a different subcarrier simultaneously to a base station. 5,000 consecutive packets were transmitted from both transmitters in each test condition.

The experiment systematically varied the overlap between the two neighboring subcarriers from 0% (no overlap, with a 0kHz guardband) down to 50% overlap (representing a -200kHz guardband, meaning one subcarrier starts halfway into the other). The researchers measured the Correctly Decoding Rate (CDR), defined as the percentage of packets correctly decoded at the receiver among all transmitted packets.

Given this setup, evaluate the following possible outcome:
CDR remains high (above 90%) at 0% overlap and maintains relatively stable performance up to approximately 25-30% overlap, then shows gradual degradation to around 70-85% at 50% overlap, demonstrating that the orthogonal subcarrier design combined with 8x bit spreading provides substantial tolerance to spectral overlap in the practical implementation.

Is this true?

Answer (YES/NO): NO